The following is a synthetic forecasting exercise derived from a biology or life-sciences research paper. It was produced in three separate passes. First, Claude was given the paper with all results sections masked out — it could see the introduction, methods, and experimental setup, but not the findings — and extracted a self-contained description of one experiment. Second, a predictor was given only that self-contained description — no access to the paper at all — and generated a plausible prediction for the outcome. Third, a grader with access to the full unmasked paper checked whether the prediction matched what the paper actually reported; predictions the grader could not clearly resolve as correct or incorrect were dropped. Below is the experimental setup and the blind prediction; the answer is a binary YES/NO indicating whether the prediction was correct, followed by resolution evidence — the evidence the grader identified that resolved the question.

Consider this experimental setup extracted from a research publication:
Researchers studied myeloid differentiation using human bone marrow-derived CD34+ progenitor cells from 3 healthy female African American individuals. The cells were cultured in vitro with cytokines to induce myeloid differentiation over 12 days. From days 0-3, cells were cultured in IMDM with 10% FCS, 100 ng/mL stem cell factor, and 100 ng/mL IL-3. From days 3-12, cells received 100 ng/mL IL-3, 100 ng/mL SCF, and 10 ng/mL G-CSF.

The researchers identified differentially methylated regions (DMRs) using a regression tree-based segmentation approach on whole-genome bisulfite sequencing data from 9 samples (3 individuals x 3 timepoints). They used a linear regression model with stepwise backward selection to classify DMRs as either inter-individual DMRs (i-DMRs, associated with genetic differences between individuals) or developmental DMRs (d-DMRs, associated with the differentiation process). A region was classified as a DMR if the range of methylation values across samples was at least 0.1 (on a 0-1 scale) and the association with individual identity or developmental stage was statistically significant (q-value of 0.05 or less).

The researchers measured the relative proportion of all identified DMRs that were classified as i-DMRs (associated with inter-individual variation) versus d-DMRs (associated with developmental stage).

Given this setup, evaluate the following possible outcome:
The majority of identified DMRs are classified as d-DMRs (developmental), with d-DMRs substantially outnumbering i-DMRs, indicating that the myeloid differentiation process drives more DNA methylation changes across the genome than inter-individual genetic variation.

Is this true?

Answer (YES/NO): NO